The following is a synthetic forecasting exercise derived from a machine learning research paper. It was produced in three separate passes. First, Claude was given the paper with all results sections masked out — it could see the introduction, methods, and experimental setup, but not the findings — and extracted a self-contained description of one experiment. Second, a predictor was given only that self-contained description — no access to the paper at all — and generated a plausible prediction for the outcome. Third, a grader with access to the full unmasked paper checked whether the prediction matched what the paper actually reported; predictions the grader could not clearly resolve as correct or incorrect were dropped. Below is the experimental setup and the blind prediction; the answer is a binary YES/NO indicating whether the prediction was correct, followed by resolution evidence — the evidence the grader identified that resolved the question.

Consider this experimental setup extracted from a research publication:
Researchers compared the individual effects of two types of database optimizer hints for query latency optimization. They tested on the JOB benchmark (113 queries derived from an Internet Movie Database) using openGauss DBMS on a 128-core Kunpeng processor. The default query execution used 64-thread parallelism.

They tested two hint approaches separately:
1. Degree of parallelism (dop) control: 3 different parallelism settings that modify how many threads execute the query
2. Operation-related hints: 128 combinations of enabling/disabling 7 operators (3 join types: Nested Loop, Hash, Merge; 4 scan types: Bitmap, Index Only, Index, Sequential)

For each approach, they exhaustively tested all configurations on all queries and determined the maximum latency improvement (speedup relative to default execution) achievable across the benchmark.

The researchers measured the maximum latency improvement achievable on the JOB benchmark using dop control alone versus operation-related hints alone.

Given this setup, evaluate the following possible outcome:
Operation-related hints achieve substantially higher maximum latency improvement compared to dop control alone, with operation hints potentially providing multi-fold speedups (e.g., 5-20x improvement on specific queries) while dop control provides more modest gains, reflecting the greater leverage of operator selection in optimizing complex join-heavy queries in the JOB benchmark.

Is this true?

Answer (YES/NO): YES